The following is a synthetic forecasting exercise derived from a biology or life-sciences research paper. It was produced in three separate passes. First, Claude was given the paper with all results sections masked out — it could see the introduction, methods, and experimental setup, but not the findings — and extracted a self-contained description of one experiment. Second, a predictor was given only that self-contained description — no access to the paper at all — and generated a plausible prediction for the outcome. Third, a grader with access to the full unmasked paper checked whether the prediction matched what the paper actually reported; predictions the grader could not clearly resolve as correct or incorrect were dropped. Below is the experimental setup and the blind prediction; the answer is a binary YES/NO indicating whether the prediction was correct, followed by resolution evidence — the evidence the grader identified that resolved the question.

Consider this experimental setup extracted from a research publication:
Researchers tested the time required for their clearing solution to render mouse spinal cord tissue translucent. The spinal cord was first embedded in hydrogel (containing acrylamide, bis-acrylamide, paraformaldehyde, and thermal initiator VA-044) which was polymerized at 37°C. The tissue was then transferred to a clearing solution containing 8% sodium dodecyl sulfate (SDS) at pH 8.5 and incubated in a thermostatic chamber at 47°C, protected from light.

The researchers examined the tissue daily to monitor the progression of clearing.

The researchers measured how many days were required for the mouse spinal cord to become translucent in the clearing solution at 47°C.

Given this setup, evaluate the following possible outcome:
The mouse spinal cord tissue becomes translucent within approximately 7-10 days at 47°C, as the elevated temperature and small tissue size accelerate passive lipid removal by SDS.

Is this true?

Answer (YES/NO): NO